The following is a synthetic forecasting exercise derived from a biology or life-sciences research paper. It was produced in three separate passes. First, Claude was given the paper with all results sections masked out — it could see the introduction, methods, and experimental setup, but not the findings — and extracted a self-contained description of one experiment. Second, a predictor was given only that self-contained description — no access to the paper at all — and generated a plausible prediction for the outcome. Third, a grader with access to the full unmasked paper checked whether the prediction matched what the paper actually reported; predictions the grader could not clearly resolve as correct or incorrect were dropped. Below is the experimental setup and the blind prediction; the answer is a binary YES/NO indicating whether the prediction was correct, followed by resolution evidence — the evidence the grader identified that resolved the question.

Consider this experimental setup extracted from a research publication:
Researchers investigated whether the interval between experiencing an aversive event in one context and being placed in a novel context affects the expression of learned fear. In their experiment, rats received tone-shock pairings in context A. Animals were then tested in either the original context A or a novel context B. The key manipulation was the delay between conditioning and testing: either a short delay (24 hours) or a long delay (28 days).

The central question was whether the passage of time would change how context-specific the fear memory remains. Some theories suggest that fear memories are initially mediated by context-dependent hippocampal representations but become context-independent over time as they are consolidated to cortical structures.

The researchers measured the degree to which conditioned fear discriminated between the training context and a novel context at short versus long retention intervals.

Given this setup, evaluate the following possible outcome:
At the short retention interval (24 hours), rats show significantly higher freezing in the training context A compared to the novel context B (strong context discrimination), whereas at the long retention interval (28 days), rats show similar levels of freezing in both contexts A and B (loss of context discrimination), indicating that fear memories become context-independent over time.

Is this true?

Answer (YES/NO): YES